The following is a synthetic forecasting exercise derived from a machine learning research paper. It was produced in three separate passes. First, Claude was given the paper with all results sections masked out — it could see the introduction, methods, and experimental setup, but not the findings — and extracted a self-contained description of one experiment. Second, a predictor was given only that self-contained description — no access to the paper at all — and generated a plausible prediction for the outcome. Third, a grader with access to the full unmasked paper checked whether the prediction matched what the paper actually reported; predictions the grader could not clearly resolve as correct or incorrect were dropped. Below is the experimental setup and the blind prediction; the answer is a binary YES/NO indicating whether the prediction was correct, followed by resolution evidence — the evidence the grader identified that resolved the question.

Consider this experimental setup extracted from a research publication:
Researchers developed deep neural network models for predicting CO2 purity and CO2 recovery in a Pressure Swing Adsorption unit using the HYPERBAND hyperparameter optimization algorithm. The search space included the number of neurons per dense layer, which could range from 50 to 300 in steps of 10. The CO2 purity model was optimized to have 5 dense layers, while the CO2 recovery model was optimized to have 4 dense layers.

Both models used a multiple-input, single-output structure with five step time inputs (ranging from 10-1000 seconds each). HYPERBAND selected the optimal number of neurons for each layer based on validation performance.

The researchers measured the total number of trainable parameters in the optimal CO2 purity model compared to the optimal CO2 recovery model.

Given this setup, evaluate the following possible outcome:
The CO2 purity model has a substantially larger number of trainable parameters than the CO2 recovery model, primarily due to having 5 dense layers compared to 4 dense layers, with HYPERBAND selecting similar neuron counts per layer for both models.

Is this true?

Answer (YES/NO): NO